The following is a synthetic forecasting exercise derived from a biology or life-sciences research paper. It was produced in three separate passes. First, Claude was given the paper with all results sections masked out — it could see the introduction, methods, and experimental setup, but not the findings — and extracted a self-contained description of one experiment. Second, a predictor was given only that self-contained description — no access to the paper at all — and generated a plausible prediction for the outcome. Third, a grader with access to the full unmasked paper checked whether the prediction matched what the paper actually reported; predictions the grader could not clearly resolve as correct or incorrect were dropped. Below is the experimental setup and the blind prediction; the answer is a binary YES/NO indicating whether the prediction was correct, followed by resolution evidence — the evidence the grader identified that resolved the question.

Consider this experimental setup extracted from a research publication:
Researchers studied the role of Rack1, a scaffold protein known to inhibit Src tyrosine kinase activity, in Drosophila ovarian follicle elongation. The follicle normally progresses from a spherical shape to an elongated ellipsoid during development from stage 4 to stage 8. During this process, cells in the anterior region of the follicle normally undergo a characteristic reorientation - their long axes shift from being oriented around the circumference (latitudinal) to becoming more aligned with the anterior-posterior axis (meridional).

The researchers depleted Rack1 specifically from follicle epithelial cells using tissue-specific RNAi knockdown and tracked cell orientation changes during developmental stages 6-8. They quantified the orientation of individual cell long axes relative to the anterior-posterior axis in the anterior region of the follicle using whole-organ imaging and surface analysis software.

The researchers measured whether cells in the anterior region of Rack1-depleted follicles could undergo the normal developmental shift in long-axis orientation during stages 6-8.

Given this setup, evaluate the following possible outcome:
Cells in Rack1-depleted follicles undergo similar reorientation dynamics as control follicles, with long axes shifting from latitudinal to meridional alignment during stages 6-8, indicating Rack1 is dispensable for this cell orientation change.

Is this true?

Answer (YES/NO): NO